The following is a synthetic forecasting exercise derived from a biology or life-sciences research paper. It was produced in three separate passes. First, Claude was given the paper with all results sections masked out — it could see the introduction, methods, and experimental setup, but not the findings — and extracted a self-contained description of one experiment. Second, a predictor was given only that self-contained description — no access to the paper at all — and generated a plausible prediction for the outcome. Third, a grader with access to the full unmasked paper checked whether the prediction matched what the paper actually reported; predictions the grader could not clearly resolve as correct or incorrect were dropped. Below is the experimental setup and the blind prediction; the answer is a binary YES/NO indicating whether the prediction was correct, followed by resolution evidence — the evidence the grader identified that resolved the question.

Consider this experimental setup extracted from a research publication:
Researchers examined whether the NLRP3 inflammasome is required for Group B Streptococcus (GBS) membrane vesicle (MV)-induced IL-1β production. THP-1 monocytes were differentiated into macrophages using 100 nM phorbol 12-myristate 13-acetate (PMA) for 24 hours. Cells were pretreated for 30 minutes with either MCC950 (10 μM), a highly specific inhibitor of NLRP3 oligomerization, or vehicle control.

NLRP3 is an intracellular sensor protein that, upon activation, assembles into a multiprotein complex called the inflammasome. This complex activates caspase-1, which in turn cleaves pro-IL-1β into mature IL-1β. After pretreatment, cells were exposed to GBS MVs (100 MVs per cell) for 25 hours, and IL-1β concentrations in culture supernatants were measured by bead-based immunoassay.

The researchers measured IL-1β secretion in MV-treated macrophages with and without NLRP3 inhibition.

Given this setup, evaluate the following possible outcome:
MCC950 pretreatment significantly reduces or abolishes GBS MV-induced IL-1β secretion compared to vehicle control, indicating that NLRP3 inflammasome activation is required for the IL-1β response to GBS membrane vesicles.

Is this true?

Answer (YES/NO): YES